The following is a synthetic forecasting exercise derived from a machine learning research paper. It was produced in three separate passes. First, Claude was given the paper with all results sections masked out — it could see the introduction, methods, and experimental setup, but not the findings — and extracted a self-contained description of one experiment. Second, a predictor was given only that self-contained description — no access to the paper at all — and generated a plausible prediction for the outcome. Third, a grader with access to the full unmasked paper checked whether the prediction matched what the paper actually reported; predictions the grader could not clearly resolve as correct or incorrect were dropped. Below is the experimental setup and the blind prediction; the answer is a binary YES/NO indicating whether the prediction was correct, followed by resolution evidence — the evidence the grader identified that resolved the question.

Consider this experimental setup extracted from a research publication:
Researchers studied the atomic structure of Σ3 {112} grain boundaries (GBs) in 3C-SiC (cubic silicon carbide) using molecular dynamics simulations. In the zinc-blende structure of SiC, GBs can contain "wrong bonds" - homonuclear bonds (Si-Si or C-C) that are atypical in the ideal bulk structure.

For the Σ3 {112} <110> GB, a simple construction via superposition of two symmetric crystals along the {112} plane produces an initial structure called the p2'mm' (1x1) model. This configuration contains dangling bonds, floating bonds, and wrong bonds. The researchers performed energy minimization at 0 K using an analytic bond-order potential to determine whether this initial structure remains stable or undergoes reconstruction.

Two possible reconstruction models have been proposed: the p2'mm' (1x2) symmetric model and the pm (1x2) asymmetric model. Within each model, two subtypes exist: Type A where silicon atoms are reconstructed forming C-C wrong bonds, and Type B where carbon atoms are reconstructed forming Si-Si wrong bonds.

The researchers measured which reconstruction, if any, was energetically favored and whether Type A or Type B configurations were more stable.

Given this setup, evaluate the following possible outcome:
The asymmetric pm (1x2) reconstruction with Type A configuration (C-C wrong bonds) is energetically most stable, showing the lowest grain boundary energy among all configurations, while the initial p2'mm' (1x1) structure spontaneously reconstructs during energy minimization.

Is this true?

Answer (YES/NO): NO